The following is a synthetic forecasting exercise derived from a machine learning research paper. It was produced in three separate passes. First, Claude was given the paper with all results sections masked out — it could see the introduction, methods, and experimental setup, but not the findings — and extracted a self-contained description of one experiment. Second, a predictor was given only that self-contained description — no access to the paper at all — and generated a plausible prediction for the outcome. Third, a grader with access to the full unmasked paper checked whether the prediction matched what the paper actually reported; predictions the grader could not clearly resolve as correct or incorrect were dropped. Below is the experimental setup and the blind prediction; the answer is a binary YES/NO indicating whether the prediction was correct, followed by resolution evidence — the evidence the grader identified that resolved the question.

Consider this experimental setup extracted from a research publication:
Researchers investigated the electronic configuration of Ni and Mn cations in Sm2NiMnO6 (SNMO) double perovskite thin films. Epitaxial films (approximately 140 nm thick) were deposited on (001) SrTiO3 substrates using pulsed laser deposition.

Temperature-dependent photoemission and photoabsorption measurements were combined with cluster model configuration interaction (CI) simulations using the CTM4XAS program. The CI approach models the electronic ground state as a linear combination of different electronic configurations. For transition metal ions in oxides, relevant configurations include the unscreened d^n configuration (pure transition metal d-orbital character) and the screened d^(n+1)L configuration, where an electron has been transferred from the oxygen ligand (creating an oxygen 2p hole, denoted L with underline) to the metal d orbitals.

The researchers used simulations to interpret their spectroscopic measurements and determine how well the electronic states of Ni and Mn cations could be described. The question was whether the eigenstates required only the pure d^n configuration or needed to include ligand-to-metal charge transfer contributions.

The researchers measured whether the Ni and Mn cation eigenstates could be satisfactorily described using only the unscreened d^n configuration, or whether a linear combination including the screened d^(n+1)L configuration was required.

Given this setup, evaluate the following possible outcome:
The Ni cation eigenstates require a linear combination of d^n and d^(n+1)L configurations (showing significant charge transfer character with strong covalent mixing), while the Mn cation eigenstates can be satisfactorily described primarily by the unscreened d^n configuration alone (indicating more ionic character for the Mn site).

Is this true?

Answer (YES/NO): NO